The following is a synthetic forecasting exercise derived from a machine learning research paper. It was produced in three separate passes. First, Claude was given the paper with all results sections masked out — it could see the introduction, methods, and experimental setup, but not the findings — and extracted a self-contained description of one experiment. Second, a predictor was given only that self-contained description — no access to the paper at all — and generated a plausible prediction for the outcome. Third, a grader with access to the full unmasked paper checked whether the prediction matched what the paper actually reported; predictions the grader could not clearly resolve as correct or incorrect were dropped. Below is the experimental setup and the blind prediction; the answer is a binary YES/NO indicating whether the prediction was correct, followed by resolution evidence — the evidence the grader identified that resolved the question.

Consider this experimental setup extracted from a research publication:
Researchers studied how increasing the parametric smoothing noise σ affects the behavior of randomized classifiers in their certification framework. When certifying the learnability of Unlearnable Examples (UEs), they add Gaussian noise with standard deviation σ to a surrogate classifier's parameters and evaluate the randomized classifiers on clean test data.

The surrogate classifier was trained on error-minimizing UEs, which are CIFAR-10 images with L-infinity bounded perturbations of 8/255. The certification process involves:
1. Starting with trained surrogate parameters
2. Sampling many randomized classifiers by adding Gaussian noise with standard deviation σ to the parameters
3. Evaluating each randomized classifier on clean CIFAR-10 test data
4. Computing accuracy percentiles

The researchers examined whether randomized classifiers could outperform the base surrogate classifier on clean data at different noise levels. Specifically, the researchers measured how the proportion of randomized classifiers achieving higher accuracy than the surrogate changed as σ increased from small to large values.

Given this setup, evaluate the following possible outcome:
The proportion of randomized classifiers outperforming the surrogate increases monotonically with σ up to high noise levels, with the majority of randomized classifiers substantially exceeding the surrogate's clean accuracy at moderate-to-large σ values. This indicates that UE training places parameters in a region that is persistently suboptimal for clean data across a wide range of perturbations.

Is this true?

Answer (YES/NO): NO